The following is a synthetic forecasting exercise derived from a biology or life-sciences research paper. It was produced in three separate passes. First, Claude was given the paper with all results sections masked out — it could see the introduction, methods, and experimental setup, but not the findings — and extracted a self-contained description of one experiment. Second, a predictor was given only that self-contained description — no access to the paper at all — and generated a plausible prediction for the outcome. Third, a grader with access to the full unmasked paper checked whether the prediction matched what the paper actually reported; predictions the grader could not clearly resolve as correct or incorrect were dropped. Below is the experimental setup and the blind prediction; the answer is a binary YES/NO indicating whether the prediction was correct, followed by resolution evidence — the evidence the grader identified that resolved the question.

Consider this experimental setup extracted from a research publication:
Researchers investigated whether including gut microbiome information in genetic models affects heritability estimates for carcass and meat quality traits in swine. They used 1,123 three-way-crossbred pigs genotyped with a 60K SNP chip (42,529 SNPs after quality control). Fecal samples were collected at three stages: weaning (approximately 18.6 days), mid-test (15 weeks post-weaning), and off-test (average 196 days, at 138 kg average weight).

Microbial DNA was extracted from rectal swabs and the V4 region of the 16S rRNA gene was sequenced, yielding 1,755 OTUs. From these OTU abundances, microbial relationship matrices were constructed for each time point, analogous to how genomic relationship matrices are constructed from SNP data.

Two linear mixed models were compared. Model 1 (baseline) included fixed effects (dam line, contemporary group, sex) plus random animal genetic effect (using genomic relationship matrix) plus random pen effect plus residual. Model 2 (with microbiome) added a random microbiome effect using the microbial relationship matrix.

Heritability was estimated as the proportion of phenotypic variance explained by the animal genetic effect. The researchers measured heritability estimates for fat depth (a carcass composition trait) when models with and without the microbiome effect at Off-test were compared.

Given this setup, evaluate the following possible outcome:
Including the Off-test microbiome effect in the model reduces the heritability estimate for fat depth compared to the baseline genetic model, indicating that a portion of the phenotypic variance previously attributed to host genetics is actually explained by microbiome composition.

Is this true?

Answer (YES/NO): YES